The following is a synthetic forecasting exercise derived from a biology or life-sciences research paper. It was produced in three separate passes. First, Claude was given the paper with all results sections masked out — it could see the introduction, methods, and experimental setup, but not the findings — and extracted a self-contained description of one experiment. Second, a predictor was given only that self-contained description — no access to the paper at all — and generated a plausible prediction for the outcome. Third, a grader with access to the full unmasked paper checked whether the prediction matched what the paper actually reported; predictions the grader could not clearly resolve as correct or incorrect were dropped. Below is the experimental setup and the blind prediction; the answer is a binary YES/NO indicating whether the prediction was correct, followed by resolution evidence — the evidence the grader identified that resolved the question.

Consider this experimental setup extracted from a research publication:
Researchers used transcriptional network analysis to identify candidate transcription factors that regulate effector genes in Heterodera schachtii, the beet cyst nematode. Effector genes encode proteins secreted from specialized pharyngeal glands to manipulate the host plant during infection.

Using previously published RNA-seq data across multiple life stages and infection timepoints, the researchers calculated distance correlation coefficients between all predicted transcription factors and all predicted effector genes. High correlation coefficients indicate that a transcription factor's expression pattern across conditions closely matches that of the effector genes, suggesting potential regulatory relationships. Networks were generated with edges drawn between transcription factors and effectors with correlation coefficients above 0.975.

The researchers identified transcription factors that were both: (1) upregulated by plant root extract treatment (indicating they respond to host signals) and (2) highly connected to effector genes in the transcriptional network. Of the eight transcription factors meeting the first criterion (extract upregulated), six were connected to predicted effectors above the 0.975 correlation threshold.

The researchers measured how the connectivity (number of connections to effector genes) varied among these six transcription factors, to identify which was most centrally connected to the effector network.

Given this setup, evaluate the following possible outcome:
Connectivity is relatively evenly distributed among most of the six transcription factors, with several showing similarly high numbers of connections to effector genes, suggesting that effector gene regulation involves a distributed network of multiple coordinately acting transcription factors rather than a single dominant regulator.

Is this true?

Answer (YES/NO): NO